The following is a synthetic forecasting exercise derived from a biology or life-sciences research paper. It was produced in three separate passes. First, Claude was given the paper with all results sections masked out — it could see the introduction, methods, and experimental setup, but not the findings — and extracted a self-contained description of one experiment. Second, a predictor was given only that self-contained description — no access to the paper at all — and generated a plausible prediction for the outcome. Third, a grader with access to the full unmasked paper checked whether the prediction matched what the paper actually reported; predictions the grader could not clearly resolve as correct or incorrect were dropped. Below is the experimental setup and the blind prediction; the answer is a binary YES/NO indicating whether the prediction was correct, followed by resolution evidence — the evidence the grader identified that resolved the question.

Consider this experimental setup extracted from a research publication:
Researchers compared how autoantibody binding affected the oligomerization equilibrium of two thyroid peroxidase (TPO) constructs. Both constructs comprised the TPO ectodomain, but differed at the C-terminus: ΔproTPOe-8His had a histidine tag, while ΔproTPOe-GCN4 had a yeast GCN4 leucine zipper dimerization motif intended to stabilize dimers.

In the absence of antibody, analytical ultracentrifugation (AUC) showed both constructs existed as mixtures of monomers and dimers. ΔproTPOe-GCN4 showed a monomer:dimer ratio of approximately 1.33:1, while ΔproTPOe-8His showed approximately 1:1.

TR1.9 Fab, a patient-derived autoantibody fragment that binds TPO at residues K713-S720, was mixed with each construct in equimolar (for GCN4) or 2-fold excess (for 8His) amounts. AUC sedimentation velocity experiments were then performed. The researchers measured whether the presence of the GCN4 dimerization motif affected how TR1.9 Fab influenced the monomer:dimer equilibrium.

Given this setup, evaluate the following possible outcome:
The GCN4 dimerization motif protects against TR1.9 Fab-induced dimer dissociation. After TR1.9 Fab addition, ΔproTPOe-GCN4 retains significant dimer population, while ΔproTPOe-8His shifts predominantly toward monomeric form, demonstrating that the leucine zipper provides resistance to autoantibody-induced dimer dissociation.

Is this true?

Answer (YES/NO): YES